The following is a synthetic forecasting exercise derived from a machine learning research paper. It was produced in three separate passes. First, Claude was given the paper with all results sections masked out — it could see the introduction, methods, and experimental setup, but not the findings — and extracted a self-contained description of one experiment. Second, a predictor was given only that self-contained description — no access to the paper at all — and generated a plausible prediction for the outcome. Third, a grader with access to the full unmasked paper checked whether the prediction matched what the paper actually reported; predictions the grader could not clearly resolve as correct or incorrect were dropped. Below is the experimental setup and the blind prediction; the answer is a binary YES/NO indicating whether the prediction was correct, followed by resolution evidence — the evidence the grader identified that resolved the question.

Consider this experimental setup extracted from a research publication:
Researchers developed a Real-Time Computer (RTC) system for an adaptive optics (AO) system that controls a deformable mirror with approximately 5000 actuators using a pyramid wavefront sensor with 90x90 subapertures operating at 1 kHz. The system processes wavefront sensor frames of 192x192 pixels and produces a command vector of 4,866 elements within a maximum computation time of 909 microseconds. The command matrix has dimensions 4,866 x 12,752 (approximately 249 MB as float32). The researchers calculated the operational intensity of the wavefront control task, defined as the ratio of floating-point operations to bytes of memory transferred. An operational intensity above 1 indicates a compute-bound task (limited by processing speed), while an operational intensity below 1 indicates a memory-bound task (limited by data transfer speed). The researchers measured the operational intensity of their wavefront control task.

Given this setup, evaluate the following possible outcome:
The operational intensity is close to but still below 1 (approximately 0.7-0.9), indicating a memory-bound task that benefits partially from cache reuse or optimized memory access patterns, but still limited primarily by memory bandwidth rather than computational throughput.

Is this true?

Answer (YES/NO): NO